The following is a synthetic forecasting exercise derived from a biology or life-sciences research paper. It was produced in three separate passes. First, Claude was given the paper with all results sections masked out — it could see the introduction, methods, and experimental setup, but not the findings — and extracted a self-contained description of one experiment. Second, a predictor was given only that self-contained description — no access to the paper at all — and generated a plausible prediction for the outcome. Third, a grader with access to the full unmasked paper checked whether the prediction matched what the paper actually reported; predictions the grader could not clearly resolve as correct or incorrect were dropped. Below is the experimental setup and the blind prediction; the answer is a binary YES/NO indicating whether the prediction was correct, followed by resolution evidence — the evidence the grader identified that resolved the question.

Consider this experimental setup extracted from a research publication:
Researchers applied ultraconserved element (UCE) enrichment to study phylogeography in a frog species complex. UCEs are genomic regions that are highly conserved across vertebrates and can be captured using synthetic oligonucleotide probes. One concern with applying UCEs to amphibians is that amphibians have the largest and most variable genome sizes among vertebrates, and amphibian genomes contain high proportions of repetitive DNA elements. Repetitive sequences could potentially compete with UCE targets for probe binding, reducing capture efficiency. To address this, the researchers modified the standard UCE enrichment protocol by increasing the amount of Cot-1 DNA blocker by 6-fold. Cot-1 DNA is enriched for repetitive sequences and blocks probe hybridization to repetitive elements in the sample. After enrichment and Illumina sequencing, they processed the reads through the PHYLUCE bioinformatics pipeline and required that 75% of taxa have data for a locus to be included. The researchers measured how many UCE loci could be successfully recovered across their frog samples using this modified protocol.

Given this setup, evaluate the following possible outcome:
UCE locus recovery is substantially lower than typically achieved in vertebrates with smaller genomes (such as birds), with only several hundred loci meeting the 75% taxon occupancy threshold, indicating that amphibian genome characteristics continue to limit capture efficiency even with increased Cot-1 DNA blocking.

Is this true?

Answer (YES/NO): NO